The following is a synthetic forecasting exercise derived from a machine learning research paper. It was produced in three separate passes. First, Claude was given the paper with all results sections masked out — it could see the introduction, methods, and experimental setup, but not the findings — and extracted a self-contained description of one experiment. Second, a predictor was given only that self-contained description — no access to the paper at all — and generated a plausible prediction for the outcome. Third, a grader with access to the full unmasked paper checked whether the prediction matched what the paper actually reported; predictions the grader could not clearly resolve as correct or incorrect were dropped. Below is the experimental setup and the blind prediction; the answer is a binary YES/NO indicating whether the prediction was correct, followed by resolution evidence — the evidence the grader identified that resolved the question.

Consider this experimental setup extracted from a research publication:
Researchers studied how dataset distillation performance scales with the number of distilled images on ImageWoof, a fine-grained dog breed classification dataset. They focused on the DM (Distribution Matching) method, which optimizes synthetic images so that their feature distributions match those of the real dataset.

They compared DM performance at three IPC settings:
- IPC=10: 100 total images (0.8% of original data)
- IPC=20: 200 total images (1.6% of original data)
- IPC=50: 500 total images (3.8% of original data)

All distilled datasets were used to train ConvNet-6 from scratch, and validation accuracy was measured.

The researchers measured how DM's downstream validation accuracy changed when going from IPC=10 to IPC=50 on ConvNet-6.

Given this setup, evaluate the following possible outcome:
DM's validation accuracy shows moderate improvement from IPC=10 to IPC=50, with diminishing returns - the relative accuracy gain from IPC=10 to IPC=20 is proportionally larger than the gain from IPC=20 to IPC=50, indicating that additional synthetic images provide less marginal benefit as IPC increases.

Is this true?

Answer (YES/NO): NO